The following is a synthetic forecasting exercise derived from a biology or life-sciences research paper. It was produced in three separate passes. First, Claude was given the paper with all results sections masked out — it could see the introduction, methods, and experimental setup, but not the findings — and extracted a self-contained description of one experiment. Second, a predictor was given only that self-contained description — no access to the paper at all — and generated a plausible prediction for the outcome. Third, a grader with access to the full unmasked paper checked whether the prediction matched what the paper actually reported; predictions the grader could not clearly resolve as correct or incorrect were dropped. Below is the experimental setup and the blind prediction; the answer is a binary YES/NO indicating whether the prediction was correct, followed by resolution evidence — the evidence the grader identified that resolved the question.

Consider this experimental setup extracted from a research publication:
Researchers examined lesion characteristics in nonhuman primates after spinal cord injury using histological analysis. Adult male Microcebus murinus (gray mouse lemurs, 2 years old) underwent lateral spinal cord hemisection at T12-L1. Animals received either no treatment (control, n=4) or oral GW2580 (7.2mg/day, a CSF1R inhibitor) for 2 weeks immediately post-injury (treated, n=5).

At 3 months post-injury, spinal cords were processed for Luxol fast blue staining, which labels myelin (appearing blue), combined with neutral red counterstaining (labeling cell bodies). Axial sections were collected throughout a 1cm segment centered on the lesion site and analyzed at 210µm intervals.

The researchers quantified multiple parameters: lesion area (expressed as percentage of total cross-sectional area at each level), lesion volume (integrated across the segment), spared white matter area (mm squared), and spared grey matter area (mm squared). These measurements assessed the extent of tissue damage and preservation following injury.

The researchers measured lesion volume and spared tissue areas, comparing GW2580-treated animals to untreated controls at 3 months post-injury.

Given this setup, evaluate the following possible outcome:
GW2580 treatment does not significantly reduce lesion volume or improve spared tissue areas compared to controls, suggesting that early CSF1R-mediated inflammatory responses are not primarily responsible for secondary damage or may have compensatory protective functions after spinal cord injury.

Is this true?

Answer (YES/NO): YES